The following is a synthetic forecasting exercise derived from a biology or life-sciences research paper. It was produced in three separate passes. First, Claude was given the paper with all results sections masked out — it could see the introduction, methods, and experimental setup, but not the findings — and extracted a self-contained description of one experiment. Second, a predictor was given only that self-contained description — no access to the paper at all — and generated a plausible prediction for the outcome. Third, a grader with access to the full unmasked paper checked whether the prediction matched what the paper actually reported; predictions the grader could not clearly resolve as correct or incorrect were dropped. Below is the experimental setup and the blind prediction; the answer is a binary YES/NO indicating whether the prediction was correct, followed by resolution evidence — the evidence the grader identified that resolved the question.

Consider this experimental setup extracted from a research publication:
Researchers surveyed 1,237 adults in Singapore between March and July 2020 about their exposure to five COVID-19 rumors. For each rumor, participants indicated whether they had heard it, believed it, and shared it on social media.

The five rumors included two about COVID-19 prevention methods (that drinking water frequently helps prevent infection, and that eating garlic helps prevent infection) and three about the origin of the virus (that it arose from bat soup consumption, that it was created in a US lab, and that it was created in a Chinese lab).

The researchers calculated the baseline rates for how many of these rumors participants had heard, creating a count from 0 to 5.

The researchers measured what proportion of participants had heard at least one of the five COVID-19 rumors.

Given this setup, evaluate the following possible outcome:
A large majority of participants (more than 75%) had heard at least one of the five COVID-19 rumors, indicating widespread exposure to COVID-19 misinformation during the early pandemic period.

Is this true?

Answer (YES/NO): YES